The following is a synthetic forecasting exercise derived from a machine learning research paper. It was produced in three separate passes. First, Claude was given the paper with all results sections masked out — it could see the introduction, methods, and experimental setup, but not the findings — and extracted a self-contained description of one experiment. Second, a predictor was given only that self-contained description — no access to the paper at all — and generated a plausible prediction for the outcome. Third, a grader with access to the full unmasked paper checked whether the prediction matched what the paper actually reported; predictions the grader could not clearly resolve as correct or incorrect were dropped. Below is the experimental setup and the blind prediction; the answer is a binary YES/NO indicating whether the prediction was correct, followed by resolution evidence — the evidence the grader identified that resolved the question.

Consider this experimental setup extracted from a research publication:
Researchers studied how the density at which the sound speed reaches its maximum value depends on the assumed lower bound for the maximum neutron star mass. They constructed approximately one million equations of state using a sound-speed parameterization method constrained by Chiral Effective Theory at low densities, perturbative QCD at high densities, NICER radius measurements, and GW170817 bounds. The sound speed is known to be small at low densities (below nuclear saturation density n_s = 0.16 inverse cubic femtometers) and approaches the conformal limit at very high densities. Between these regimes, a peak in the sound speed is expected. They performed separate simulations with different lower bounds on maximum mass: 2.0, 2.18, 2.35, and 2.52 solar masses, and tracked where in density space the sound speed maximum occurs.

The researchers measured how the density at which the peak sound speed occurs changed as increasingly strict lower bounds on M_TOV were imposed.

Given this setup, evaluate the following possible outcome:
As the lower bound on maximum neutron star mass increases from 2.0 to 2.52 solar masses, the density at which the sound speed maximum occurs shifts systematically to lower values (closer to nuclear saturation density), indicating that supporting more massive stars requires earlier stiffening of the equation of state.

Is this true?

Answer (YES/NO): YES